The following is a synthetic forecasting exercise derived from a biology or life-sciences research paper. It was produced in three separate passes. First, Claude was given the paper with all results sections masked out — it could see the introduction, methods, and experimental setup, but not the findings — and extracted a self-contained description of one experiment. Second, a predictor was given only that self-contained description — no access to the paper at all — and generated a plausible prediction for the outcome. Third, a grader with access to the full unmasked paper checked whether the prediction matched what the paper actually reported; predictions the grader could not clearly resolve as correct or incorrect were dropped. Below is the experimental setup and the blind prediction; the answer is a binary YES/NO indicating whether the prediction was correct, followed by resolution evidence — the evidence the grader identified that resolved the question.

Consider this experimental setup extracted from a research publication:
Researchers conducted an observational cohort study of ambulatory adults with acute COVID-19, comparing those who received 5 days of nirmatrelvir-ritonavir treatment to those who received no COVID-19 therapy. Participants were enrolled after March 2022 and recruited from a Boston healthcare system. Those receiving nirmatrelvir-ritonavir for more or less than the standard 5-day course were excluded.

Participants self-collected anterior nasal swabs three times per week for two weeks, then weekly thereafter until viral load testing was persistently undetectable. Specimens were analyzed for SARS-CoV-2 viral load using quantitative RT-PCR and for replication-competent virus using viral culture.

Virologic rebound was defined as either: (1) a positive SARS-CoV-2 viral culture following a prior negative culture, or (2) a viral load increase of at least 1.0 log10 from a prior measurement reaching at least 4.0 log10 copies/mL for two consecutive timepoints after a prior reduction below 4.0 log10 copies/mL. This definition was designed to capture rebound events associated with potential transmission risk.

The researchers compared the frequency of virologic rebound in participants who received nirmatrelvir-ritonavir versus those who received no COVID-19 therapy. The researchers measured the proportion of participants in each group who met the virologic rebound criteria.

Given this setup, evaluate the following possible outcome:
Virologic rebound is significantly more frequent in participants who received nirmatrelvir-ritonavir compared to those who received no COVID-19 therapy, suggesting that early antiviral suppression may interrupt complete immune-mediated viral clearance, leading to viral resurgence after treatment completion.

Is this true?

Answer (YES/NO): YES